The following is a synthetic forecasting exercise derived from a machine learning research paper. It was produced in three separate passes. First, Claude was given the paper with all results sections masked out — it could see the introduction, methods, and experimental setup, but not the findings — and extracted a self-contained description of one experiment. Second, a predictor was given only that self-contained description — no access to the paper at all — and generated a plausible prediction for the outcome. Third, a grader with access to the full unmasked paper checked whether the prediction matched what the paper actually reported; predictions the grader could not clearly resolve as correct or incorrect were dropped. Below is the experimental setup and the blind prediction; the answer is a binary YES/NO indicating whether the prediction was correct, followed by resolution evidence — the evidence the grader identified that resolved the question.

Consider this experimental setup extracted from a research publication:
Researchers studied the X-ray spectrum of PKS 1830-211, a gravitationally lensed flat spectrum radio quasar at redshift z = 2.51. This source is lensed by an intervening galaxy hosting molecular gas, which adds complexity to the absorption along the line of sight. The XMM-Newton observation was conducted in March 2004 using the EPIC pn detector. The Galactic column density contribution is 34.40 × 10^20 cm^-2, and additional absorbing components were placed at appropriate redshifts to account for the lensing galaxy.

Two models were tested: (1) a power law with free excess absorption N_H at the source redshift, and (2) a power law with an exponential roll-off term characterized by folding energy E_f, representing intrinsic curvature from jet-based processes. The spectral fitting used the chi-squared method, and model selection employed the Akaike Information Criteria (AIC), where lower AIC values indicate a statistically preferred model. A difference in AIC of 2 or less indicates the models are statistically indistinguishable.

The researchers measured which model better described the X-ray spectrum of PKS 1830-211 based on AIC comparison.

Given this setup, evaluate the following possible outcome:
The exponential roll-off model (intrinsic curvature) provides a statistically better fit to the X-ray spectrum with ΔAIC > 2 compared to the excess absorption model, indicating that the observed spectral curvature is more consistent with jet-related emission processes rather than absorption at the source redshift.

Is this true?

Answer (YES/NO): YES